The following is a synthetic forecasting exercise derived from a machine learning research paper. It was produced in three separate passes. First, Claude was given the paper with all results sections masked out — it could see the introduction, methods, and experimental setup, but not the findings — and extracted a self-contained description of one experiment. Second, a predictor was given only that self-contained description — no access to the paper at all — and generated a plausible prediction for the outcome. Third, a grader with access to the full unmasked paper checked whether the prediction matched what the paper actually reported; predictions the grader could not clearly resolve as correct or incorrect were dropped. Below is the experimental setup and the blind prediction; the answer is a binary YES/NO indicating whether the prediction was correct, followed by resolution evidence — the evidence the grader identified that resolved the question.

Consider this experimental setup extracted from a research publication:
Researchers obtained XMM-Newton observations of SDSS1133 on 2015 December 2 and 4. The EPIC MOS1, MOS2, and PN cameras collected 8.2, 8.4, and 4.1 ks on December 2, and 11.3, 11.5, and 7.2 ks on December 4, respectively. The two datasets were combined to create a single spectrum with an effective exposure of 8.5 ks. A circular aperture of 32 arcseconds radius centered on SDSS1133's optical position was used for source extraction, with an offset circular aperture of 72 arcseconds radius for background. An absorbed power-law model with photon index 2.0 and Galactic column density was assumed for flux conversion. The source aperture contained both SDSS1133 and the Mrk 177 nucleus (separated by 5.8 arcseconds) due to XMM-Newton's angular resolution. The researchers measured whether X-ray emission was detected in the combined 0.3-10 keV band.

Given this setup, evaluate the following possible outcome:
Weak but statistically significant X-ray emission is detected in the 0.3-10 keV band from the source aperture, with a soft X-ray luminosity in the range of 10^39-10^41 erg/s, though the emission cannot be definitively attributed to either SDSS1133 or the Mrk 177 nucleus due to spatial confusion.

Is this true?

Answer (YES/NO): NO